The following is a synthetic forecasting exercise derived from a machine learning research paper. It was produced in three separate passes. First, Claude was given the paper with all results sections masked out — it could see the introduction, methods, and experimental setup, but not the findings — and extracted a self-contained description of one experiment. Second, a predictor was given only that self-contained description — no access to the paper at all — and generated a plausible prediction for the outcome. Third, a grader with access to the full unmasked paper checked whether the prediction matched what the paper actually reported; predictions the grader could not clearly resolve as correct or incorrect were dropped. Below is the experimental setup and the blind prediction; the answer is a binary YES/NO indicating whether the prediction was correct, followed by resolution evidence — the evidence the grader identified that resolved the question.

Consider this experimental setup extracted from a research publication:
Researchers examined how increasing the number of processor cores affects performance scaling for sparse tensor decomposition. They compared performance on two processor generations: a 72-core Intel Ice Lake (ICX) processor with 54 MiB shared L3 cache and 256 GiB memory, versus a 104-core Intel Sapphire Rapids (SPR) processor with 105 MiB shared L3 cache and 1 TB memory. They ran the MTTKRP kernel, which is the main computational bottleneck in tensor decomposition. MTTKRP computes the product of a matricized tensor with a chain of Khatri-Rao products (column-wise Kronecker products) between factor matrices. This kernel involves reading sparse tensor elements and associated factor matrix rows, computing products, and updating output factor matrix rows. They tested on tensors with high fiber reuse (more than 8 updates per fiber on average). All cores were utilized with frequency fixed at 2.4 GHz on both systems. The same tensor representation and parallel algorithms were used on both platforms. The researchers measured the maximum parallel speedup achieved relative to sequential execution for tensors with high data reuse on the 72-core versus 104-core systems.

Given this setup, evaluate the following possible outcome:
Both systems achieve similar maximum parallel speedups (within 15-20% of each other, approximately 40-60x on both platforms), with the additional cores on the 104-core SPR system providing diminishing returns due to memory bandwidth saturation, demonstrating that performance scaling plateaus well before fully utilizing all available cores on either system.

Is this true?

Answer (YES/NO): NO